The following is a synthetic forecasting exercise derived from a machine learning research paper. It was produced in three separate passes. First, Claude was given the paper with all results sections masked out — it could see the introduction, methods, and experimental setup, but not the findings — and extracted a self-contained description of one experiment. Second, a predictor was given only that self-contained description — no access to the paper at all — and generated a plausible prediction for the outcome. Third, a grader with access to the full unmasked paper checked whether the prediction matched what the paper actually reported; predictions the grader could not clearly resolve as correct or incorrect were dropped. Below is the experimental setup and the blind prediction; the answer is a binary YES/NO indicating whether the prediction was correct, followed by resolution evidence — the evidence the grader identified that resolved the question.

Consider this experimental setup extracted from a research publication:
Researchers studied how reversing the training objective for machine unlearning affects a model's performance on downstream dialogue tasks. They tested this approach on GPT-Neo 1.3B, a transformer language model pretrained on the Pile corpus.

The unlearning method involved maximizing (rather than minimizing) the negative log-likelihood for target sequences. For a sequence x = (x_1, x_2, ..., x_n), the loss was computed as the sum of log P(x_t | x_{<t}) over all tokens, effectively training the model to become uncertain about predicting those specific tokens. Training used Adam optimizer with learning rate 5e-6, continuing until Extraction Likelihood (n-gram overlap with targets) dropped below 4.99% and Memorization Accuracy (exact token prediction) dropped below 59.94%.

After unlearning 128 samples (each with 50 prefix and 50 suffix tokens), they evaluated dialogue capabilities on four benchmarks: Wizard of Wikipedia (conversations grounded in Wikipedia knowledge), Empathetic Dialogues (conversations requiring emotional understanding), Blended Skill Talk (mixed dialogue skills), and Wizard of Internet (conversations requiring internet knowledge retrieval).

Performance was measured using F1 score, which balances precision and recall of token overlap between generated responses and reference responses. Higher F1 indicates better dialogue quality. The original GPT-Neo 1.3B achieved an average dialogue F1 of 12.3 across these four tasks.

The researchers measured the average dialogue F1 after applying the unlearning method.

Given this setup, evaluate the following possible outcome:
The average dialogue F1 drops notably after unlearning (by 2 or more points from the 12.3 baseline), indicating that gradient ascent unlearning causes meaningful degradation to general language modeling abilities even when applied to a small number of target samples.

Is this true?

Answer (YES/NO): YES